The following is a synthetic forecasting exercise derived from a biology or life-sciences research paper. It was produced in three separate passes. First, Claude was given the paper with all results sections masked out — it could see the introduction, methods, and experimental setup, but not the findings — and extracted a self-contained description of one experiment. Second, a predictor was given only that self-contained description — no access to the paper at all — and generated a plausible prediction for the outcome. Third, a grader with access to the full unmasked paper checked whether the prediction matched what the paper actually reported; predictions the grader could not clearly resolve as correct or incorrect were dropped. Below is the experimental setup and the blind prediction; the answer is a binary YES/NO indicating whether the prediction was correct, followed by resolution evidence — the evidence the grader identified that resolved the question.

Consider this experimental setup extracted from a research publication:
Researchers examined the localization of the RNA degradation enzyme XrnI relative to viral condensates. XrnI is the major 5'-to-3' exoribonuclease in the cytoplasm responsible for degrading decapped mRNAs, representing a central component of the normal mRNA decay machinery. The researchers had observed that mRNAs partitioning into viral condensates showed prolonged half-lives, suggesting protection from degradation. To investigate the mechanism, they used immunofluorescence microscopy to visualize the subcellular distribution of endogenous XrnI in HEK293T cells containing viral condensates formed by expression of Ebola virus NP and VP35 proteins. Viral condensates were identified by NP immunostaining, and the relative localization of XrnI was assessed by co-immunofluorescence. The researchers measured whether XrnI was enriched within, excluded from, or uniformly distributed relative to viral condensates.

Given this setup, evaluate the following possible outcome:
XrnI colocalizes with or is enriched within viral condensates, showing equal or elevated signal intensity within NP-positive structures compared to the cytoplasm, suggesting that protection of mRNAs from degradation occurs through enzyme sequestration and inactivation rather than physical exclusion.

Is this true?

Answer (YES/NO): NO